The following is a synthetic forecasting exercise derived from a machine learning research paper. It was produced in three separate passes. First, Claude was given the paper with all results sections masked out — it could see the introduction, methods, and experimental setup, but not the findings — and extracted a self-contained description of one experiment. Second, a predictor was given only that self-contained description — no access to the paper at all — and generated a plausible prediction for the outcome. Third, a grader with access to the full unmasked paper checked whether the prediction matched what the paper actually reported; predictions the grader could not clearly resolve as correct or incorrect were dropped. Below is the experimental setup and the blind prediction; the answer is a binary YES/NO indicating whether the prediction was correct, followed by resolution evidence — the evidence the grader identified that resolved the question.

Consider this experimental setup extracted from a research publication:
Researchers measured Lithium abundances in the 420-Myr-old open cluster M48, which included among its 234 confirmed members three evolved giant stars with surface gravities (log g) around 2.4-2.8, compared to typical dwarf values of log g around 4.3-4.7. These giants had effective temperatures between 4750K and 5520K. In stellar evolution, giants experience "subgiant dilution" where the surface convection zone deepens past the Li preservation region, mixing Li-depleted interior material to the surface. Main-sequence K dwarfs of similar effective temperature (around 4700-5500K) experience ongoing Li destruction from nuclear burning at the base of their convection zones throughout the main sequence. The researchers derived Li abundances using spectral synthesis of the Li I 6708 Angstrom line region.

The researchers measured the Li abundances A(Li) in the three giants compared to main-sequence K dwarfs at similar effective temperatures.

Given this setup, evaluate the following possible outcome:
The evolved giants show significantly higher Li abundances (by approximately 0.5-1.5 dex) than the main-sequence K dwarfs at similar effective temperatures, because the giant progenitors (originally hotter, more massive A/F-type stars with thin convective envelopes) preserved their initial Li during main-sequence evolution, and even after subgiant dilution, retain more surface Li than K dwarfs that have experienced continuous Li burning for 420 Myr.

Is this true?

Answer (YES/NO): NO